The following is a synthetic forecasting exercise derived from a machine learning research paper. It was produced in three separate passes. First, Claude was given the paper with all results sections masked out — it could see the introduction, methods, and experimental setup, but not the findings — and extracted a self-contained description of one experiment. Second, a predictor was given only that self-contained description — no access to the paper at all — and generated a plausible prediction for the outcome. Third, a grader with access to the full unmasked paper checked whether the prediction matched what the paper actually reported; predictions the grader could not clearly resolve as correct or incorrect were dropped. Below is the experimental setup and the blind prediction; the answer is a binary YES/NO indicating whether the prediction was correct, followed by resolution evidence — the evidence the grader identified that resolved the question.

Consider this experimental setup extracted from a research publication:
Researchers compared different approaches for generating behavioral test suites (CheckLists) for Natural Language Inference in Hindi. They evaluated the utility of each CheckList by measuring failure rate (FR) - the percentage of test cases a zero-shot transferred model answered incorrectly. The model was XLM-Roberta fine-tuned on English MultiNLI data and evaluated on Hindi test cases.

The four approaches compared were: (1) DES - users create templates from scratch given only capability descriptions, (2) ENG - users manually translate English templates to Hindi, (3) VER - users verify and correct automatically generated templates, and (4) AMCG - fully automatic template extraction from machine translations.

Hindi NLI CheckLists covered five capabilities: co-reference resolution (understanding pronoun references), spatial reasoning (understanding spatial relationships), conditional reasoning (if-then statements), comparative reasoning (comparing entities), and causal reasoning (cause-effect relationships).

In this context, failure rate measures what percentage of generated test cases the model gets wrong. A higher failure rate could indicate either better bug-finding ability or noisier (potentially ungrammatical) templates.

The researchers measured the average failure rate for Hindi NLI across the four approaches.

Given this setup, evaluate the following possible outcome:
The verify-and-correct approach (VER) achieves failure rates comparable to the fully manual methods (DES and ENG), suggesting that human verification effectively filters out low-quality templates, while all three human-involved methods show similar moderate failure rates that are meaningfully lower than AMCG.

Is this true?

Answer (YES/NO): NO